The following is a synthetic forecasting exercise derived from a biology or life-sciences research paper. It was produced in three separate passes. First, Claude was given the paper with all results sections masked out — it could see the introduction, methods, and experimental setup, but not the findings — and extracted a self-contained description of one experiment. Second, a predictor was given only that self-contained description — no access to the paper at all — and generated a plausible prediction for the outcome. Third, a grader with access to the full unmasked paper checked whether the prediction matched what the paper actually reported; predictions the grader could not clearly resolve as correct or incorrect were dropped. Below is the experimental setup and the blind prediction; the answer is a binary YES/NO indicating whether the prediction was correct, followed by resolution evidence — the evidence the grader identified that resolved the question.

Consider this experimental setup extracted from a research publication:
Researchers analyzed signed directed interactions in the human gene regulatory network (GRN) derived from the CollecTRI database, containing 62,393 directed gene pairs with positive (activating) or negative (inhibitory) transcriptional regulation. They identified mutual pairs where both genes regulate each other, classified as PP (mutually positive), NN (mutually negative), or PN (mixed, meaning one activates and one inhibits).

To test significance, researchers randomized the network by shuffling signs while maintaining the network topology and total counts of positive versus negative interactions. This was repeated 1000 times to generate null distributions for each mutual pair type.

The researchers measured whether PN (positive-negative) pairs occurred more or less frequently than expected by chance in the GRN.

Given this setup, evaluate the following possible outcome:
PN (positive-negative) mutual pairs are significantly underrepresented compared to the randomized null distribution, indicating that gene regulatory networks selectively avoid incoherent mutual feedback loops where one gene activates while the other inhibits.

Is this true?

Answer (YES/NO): NO